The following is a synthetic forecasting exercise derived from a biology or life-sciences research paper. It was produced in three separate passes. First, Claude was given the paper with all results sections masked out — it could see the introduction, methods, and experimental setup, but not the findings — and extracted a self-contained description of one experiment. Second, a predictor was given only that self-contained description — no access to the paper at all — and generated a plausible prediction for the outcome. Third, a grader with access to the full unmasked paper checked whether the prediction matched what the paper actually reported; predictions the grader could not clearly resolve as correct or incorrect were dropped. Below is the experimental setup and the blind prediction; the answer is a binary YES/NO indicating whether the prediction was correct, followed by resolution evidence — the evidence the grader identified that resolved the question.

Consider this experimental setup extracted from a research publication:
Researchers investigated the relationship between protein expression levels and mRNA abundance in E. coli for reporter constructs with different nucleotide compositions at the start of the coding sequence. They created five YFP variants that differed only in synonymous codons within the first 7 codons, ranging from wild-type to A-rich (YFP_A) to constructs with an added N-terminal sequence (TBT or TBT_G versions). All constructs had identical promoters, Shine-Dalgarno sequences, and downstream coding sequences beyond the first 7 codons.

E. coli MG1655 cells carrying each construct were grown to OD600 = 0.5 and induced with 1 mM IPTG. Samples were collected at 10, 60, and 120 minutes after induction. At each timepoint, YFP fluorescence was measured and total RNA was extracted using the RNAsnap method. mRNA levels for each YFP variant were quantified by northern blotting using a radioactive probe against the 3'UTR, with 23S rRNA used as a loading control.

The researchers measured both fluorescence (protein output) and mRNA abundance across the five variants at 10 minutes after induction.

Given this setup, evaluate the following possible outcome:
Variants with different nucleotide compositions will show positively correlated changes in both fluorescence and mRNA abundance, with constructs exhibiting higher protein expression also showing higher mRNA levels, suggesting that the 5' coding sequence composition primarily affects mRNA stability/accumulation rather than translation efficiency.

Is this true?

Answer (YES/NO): NO